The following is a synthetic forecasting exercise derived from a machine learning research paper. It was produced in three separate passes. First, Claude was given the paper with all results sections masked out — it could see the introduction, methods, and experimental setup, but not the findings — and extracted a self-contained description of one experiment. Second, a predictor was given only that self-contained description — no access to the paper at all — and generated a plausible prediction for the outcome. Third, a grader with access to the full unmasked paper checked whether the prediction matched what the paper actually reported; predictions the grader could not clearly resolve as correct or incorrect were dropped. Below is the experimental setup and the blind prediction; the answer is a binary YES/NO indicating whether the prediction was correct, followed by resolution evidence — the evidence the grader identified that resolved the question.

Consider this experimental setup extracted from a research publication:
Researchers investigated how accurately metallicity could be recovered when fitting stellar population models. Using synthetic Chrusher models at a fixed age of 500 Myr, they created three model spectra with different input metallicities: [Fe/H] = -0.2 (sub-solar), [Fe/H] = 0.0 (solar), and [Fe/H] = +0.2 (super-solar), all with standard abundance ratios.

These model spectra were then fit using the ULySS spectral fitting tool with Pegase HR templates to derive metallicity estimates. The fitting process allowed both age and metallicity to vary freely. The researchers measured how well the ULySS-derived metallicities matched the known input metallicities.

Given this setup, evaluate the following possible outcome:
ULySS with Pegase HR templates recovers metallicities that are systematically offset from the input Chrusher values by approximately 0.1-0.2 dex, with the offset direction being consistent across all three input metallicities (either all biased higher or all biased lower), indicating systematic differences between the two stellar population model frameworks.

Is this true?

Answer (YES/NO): NO